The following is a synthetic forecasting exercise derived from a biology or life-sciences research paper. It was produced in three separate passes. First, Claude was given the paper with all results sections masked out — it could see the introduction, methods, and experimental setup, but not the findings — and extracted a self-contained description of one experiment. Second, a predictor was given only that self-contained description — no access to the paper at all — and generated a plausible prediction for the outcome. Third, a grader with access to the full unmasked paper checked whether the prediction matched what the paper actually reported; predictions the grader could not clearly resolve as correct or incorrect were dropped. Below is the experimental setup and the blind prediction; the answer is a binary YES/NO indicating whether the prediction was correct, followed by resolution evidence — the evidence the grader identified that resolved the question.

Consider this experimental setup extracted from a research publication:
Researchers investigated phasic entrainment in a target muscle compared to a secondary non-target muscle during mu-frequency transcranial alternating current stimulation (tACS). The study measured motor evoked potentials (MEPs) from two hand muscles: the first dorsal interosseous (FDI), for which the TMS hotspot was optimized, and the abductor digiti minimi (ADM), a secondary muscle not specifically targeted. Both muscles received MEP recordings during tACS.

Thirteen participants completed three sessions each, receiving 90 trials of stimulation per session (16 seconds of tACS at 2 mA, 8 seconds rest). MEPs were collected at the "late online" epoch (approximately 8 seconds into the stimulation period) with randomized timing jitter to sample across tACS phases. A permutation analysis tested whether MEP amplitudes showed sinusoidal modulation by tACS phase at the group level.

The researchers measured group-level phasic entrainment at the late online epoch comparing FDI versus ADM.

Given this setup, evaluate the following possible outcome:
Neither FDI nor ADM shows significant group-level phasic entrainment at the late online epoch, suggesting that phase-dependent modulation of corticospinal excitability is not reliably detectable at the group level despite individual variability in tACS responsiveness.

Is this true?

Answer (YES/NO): NO